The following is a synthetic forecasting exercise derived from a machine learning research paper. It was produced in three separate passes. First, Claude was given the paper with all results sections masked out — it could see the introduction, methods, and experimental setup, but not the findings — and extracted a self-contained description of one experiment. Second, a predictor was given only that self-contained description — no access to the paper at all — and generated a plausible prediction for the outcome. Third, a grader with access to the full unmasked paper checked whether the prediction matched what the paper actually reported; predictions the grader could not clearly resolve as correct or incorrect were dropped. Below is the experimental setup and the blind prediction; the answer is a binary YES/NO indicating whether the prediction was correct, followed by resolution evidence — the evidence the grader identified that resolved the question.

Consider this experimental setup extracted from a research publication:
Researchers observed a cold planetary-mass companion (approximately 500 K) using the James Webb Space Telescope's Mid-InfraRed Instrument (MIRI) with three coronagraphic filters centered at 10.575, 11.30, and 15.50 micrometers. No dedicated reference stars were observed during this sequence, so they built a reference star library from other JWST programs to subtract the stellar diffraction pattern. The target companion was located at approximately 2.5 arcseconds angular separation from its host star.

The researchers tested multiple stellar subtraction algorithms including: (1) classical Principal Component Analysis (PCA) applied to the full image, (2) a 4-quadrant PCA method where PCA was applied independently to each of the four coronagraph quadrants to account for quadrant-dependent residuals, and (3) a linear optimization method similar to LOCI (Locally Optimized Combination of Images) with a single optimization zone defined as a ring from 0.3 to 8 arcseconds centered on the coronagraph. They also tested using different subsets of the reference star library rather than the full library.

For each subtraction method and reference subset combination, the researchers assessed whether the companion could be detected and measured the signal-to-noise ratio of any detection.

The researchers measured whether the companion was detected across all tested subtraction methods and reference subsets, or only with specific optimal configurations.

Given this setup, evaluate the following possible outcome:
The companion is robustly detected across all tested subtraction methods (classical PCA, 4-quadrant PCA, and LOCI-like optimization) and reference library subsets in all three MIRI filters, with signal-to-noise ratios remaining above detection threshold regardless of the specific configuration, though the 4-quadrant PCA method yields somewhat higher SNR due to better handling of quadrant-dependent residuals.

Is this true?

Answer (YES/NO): NO